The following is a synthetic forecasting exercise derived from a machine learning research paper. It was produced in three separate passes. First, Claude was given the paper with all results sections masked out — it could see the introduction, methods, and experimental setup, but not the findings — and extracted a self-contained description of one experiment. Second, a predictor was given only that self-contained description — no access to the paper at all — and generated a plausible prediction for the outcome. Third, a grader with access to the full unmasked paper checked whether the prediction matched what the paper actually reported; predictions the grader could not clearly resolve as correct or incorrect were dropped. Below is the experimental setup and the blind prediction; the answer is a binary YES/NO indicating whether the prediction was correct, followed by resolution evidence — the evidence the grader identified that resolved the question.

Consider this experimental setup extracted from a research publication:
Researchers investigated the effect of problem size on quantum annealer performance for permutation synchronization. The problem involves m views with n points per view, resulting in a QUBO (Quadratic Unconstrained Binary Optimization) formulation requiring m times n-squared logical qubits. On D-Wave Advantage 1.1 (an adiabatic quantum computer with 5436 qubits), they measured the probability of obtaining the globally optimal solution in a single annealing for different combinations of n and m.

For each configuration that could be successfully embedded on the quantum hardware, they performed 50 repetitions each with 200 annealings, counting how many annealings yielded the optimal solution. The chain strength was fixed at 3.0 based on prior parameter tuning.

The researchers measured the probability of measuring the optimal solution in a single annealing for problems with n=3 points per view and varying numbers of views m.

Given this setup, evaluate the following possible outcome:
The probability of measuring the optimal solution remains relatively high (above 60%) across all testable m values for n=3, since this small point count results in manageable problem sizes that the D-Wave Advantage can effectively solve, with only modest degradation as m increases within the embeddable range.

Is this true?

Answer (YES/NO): NO